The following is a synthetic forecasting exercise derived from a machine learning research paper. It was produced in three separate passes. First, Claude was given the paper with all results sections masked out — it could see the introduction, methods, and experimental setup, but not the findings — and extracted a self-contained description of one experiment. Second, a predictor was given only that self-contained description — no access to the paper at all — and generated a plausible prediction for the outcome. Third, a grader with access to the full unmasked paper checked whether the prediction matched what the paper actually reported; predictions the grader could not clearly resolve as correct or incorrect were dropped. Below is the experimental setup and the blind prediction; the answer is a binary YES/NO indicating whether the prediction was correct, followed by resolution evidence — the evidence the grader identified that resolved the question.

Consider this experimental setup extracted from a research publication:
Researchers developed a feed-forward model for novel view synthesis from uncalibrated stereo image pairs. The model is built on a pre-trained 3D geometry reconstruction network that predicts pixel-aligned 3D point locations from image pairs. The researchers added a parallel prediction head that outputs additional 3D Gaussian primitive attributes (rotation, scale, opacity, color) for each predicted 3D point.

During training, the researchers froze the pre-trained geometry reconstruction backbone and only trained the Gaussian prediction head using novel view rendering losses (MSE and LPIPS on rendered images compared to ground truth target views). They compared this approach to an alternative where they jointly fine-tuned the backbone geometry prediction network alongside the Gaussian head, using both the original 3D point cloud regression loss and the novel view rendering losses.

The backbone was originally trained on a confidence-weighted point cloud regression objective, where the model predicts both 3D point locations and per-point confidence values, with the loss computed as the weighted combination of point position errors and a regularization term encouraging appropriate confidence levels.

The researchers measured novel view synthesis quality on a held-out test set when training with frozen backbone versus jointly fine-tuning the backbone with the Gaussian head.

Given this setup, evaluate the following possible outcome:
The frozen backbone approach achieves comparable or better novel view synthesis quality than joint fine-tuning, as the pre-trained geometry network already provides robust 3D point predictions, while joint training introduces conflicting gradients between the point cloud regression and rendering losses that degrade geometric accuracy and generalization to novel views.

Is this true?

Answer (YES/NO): NO